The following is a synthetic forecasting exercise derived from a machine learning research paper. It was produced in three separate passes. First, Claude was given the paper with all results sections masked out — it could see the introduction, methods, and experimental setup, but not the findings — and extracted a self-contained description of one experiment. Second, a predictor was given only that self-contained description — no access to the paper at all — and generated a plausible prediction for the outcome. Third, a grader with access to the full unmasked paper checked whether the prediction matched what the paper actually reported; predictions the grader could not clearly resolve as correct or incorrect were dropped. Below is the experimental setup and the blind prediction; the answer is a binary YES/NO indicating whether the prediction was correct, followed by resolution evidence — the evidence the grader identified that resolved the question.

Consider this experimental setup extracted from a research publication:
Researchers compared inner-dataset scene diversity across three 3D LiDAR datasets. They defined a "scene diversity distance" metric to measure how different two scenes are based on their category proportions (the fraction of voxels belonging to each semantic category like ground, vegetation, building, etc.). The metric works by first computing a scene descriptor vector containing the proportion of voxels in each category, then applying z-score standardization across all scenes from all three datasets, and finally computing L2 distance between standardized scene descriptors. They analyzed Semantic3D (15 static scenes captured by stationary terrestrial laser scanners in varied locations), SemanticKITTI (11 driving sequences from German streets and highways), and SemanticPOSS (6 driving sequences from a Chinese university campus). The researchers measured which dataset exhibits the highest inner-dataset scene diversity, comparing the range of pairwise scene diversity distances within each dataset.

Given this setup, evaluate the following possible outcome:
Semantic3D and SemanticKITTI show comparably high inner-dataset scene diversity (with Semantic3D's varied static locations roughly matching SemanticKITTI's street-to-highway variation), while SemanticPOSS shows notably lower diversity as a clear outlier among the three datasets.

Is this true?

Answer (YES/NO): NO